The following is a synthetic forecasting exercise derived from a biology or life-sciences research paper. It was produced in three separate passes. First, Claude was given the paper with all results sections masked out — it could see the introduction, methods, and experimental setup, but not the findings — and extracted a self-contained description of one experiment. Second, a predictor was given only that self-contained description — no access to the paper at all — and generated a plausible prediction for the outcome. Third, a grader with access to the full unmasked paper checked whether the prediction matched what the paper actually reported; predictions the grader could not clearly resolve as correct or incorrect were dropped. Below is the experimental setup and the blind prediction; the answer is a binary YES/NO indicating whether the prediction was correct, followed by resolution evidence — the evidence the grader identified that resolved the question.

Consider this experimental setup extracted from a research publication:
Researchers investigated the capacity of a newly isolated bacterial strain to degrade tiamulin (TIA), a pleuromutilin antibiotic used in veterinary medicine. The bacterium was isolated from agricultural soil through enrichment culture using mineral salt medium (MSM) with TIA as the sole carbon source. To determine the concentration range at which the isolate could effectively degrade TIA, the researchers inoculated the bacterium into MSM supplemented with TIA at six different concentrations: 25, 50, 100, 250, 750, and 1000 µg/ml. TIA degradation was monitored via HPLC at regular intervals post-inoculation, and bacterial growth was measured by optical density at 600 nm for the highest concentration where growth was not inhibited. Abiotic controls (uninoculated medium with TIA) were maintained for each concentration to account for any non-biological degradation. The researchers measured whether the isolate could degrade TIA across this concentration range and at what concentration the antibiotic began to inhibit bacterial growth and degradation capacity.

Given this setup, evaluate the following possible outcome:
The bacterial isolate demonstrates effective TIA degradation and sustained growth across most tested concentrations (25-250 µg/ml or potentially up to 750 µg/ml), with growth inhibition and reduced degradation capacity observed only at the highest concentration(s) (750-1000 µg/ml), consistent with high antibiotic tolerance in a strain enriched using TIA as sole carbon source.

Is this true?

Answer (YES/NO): NO